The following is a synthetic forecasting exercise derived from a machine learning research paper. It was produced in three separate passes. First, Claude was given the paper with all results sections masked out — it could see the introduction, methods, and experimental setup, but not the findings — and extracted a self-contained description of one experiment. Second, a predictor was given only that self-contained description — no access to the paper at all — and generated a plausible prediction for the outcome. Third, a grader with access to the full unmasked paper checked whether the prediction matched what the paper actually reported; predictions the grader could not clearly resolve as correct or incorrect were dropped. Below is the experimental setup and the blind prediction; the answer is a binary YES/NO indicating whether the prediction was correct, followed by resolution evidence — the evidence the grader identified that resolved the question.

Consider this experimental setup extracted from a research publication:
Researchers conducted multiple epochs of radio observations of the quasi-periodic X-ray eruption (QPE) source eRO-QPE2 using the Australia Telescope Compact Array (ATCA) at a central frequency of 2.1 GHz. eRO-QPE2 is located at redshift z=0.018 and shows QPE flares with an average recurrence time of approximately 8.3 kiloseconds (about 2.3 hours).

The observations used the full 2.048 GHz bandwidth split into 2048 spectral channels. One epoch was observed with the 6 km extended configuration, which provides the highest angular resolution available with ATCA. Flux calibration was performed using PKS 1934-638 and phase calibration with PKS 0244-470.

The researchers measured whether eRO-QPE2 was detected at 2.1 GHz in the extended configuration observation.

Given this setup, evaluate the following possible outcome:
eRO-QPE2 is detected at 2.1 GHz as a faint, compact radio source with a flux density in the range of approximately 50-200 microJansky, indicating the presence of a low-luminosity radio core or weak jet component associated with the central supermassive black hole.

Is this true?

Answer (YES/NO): NO